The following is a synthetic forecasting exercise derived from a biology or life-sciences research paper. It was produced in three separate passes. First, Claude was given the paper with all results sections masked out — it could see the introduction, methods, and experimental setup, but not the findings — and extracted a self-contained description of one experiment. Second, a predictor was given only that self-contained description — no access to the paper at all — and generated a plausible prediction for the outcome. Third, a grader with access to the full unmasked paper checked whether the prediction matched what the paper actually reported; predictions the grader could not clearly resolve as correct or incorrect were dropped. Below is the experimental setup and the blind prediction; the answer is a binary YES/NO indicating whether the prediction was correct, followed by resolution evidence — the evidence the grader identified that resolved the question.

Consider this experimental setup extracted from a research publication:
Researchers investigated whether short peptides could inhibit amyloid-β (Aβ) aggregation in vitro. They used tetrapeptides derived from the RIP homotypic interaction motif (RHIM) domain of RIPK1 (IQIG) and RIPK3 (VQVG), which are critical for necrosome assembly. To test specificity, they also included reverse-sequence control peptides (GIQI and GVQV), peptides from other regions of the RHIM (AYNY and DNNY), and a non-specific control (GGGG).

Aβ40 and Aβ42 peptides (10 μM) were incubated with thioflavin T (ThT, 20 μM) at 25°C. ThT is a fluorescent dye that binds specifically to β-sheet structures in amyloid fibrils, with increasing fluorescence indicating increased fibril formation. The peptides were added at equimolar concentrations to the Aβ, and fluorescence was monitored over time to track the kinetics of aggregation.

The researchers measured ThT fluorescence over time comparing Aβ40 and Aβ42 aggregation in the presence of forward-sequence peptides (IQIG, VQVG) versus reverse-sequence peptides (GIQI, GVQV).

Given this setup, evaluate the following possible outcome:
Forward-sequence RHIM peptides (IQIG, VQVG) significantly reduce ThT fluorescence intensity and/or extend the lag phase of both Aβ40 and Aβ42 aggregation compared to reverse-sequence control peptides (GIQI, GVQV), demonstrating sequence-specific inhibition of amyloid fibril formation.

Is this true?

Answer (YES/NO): NO